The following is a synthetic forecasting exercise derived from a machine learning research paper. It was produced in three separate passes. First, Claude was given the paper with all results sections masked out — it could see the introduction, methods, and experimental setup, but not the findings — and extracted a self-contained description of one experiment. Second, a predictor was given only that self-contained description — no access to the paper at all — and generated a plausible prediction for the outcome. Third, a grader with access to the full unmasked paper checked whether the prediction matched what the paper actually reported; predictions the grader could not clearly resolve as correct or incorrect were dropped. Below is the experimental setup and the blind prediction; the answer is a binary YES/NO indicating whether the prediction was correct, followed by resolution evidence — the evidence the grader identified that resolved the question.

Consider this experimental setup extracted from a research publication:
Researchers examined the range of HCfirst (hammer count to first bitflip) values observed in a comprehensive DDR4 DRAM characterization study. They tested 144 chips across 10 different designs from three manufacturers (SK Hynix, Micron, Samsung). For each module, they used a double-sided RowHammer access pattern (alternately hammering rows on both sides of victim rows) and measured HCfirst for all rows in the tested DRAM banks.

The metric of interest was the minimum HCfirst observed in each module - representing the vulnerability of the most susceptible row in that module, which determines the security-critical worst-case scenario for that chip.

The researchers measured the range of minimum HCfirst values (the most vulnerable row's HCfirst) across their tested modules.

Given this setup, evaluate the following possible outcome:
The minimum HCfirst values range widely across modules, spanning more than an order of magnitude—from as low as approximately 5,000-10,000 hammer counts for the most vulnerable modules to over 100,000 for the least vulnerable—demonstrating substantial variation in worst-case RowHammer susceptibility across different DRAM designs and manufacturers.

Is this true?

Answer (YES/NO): NO